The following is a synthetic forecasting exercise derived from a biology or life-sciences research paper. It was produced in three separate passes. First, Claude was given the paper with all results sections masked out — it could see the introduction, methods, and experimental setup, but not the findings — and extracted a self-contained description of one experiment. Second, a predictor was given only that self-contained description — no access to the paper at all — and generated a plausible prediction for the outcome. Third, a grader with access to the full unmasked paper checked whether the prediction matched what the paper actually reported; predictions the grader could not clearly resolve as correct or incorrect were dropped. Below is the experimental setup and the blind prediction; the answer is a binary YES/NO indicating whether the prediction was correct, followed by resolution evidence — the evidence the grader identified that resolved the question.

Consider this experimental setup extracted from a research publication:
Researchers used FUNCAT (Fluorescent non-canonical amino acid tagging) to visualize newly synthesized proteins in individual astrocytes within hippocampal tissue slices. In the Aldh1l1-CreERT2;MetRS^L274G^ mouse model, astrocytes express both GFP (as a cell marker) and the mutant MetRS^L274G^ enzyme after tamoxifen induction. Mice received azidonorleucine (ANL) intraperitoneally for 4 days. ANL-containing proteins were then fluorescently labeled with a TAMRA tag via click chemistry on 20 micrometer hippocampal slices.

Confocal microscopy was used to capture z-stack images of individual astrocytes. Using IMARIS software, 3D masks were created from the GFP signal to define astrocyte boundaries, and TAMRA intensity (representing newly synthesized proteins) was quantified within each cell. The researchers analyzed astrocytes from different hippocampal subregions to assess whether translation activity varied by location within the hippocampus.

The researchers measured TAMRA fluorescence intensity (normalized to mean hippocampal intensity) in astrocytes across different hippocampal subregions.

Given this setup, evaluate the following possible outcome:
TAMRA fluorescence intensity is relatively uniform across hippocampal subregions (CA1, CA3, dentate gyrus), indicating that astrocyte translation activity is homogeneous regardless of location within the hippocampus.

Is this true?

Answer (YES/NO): NO